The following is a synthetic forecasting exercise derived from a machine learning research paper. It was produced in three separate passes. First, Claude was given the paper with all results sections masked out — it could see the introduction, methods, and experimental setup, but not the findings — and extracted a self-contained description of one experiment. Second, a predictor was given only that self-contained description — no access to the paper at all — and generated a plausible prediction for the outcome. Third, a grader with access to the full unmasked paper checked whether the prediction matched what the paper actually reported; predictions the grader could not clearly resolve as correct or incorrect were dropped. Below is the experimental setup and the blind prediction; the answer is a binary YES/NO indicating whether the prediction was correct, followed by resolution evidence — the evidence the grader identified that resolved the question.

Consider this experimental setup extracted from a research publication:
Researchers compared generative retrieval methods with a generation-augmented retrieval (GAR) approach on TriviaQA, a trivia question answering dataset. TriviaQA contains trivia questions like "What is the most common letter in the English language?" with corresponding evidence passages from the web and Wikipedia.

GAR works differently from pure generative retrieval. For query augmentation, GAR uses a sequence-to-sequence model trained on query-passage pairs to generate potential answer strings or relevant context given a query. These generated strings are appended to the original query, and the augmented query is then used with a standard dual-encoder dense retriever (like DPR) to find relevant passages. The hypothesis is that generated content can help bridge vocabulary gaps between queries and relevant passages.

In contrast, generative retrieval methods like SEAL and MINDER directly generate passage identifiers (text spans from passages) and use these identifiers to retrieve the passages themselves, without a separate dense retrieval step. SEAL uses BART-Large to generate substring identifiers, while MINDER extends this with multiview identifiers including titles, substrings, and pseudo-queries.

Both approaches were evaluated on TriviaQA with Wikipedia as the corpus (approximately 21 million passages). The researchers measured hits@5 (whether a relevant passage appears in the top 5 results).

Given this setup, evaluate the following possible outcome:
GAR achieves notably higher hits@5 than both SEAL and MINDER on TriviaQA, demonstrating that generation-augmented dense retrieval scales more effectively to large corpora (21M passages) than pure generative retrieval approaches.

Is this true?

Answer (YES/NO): YES